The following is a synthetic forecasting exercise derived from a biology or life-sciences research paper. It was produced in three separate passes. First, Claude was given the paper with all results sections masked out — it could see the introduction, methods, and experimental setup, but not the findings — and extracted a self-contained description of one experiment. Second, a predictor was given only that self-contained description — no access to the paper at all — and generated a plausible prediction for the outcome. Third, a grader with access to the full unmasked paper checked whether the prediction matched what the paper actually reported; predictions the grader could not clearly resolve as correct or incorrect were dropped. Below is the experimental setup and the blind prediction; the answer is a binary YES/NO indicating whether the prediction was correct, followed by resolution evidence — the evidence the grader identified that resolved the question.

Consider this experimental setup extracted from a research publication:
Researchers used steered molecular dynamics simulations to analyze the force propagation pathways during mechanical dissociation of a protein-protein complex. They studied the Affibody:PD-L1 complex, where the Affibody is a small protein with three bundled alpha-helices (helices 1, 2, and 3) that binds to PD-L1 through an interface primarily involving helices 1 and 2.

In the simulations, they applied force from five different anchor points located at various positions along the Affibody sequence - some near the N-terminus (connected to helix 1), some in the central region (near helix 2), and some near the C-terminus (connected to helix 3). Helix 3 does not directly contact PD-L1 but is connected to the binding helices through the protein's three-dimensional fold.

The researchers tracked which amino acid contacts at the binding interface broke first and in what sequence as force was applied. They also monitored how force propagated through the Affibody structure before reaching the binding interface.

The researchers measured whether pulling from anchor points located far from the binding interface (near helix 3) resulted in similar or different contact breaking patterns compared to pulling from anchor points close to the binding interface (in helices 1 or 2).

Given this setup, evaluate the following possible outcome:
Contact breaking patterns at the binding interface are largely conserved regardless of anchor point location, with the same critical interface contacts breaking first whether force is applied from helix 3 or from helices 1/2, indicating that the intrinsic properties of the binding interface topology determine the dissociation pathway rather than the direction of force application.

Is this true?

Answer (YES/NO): NO